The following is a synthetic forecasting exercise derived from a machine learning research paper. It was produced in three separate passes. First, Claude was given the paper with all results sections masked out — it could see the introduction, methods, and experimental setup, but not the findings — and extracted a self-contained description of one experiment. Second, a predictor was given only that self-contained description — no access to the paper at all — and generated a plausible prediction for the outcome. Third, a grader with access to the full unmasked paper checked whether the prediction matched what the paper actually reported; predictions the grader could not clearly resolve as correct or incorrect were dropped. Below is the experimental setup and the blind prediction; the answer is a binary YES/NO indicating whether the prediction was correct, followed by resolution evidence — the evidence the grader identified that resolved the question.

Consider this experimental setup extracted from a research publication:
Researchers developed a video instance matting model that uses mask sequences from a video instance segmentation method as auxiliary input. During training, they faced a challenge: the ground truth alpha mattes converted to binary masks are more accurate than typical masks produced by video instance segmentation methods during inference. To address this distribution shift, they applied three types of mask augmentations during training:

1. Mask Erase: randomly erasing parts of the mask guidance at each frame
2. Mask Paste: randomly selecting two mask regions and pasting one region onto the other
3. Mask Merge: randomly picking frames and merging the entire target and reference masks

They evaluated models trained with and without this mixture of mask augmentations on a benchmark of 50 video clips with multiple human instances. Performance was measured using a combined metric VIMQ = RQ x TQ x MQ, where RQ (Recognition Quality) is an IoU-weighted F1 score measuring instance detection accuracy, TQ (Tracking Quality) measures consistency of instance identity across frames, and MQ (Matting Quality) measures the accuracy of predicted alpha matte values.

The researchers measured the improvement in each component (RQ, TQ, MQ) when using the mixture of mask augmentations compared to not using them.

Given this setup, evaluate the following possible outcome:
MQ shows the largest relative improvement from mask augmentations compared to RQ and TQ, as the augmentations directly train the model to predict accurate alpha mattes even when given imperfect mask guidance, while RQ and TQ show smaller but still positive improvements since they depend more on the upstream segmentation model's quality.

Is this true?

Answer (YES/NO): NO